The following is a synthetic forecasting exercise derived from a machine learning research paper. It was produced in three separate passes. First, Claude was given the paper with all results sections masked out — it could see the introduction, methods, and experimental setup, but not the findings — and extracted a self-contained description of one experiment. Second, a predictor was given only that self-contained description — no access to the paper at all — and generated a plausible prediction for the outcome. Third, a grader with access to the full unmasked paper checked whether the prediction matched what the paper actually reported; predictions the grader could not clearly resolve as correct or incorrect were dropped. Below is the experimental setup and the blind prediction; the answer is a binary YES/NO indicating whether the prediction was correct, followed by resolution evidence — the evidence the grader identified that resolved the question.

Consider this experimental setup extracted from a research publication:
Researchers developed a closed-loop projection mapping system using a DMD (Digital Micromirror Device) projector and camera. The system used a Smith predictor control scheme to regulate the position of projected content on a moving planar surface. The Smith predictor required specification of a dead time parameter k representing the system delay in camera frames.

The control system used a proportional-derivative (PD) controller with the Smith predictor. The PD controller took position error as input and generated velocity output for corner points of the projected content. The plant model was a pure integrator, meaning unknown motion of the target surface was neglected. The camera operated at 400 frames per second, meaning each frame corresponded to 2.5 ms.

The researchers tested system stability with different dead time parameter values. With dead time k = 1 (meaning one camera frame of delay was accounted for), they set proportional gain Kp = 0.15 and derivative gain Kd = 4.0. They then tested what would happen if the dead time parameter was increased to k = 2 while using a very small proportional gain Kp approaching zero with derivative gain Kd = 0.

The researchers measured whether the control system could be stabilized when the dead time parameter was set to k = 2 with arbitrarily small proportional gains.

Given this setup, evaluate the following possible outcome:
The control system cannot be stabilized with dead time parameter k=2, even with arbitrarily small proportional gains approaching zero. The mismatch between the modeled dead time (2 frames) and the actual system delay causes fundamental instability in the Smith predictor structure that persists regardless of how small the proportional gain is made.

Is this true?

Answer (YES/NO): YES